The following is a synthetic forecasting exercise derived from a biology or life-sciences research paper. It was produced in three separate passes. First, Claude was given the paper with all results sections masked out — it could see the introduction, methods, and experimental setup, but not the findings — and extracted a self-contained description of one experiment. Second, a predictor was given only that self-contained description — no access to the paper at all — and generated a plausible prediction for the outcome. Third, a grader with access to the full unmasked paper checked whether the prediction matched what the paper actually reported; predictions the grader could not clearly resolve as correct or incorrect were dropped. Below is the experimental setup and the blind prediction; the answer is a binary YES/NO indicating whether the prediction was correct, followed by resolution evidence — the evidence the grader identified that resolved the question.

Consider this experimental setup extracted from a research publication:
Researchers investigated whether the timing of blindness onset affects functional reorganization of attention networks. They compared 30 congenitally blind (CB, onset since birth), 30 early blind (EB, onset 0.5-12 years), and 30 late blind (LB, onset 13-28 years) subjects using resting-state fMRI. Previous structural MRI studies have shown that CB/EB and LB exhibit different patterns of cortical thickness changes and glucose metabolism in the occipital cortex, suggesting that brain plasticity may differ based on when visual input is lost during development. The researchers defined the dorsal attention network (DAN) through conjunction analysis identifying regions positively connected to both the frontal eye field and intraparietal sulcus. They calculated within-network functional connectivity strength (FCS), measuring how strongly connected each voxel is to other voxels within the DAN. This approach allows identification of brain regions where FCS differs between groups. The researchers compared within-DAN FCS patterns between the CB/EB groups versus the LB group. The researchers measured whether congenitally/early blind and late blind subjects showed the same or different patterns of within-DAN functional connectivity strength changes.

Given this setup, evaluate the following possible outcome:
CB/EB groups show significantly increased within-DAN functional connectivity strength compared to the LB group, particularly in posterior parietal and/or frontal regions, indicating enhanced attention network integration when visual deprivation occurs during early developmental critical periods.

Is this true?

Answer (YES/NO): NO